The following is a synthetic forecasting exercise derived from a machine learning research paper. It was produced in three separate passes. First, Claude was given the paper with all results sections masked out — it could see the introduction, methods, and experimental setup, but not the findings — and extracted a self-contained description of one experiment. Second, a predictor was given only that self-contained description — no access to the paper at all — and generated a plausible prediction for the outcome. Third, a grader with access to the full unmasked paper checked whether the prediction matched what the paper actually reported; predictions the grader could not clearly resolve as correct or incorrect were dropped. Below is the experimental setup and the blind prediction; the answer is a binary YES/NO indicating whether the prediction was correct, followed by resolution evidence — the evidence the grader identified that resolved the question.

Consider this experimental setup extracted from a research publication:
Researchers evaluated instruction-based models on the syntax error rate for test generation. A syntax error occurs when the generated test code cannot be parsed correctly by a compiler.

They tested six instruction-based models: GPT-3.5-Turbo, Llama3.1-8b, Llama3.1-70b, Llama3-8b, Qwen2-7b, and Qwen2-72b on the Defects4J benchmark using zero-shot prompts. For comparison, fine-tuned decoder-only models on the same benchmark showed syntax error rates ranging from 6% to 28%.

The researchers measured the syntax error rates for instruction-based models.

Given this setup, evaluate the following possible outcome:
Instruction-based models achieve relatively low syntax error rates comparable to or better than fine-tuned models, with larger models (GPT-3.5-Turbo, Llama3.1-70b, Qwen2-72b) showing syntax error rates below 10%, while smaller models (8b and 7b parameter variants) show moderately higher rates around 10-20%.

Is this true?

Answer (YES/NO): NO